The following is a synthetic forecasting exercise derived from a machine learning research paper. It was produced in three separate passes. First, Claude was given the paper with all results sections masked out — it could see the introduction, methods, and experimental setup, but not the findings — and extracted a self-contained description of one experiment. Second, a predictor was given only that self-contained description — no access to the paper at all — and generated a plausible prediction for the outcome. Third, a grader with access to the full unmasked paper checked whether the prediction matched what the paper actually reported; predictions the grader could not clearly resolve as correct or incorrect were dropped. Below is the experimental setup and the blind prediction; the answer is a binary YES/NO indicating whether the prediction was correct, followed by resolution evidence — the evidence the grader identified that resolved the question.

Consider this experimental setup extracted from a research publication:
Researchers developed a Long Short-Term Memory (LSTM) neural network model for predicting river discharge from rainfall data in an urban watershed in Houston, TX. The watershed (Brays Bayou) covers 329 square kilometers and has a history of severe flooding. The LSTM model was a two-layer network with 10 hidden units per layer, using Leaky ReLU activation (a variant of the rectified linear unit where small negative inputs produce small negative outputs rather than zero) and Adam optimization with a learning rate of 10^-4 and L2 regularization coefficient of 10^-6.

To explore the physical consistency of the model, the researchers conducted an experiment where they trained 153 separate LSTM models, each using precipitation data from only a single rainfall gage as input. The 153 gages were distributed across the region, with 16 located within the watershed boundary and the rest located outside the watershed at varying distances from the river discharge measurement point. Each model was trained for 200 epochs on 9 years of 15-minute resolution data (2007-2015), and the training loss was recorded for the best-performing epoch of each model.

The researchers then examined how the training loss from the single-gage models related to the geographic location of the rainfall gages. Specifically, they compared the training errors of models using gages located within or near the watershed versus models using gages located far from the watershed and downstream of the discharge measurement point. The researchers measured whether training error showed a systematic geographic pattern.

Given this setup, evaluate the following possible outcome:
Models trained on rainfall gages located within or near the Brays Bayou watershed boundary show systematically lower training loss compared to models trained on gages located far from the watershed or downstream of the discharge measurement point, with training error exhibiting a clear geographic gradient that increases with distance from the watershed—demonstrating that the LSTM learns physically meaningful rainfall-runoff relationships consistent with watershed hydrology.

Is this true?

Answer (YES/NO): YES